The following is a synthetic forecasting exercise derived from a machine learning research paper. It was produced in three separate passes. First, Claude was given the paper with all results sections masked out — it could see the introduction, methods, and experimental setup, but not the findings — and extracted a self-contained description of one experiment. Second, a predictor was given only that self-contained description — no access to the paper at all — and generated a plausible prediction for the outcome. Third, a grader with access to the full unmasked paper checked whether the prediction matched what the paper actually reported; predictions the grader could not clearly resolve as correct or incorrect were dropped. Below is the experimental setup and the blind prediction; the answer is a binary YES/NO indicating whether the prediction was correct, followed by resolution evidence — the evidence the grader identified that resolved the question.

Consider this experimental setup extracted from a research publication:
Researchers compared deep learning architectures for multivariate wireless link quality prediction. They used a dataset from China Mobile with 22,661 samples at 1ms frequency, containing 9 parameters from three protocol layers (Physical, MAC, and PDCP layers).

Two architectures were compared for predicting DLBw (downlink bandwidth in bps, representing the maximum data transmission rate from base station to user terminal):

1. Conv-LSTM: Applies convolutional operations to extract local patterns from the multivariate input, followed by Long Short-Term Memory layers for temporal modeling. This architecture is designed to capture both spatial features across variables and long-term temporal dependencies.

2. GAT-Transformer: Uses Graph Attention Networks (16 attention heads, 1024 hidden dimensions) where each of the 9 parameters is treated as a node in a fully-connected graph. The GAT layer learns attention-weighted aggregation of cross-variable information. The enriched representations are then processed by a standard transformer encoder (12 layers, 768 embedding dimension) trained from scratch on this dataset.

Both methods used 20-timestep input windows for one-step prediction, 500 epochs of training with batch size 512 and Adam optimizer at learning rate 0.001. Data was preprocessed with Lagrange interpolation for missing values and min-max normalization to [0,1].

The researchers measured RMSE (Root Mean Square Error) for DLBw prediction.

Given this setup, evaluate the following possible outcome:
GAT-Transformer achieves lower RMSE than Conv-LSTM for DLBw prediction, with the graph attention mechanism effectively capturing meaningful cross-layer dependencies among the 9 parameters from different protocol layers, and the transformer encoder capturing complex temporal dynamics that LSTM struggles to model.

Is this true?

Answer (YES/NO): YES